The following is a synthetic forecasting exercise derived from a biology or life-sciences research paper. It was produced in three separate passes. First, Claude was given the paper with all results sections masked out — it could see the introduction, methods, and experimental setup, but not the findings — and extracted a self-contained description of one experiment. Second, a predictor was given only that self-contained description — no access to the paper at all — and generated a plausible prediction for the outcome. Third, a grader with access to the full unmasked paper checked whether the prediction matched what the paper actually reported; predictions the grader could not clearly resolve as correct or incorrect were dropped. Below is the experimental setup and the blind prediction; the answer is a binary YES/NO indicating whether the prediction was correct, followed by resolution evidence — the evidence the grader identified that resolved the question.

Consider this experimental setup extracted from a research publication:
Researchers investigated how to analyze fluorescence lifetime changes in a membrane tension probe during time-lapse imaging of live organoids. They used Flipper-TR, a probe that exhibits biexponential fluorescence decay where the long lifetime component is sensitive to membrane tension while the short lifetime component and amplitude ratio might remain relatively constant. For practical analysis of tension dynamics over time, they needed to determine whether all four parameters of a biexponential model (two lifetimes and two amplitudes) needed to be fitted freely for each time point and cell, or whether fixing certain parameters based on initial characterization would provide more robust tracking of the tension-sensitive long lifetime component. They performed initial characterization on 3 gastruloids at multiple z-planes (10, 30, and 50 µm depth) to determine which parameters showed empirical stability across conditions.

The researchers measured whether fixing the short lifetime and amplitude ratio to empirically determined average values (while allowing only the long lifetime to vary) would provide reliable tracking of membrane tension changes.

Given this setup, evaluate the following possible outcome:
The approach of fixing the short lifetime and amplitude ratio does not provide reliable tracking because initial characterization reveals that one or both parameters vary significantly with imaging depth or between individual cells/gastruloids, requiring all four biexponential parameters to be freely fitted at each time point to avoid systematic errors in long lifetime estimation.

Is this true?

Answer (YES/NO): NO